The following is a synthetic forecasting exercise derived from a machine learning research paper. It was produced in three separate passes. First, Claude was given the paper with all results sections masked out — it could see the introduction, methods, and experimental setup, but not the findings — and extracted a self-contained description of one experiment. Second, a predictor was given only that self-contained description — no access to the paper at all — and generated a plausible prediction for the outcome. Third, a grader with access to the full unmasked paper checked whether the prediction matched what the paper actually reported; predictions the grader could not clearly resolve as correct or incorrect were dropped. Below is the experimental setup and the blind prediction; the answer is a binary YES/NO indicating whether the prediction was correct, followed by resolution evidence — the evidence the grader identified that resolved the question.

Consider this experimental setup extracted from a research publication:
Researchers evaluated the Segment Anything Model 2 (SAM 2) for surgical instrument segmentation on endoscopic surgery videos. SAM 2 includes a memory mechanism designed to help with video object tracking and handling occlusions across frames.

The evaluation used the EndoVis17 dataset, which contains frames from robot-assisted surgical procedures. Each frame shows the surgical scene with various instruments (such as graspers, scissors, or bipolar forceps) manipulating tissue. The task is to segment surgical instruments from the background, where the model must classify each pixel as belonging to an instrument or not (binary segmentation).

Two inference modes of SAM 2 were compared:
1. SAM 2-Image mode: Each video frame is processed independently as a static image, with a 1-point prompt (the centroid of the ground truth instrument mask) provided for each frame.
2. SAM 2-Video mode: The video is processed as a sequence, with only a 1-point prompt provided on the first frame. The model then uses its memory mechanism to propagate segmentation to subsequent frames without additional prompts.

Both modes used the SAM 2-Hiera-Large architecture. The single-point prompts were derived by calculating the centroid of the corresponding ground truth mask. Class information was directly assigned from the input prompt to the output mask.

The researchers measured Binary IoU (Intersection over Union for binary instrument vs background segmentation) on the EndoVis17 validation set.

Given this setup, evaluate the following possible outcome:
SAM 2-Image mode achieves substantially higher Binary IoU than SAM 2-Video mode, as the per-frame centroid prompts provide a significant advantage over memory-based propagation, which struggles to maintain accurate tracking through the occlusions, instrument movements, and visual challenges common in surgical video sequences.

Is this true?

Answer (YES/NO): YES